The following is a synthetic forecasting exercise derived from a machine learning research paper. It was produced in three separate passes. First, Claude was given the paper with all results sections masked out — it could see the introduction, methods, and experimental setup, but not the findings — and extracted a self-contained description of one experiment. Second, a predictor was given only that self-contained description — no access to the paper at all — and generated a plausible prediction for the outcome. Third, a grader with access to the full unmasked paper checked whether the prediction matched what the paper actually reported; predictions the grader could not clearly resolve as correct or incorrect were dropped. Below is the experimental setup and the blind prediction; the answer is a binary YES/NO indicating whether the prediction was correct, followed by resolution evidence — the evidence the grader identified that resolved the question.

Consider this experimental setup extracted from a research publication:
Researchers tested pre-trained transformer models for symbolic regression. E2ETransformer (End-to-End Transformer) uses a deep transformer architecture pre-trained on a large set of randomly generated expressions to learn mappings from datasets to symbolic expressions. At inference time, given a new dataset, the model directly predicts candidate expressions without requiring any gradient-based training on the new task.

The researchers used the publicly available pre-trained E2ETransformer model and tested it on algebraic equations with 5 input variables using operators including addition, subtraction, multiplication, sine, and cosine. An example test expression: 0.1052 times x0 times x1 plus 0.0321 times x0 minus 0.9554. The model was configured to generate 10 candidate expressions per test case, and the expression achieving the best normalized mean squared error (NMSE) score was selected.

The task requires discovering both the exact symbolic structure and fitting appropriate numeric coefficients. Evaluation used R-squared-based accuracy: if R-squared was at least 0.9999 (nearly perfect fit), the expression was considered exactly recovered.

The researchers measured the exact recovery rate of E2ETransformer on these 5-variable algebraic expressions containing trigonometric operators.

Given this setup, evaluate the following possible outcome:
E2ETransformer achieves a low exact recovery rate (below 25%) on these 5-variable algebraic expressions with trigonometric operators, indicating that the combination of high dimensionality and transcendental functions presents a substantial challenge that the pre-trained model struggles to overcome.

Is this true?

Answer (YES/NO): YES